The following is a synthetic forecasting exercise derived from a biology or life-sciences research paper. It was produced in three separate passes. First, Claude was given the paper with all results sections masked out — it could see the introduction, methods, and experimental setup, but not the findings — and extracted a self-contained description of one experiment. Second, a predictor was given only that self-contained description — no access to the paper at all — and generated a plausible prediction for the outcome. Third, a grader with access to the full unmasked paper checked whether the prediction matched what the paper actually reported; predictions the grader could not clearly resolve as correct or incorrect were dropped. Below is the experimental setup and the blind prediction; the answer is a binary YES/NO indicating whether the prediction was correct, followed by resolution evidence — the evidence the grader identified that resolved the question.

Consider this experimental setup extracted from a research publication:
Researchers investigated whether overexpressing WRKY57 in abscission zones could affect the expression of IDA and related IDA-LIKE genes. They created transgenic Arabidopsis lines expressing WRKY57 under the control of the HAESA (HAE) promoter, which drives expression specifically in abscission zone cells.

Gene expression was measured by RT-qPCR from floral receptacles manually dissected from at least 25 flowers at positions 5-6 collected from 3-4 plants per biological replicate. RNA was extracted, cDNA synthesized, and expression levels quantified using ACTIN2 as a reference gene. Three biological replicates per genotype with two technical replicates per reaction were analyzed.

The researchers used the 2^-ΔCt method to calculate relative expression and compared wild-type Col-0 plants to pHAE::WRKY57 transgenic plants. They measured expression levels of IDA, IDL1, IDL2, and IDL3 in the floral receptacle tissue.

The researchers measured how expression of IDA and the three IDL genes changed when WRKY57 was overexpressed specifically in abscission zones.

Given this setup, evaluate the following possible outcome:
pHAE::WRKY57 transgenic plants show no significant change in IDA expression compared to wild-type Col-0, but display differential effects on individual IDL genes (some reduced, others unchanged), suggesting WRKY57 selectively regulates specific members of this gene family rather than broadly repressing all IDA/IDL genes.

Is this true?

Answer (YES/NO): NO